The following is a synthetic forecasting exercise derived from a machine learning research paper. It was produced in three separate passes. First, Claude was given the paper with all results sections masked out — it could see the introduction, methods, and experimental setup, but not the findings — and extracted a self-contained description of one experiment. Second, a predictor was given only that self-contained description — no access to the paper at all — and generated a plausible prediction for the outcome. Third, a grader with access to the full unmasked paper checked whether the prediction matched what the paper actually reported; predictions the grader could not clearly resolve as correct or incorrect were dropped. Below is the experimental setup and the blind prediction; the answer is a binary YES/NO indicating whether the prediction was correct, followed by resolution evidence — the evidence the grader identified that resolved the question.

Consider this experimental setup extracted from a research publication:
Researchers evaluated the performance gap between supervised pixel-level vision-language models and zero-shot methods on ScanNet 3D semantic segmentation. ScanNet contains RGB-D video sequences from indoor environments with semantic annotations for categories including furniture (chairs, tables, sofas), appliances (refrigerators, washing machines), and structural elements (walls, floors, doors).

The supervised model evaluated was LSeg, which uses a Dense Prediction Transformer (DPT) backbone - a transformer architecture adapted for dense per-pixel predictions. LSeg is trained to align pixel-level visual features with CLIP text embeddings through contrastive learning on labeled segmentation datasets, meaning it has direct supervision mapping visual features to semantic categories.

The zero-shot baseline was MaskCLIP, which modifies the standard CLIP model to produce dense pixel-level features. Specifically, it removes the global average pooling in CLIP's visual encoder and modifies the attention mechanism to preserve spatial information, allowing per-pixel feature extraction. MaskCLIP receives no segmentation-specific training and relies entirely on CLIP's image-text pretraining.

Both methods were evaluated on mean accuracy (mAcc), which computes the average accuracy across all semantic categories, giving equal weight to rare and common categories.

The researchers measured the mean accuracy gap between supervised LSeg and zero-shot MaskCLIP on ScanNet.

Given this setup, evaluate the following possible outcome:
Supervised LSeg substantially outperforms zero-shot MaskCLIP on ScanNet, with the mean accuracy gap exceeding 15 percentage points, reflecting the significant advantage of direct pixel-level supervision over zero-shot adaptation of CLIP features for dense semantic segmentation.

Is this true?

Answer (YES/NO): YES